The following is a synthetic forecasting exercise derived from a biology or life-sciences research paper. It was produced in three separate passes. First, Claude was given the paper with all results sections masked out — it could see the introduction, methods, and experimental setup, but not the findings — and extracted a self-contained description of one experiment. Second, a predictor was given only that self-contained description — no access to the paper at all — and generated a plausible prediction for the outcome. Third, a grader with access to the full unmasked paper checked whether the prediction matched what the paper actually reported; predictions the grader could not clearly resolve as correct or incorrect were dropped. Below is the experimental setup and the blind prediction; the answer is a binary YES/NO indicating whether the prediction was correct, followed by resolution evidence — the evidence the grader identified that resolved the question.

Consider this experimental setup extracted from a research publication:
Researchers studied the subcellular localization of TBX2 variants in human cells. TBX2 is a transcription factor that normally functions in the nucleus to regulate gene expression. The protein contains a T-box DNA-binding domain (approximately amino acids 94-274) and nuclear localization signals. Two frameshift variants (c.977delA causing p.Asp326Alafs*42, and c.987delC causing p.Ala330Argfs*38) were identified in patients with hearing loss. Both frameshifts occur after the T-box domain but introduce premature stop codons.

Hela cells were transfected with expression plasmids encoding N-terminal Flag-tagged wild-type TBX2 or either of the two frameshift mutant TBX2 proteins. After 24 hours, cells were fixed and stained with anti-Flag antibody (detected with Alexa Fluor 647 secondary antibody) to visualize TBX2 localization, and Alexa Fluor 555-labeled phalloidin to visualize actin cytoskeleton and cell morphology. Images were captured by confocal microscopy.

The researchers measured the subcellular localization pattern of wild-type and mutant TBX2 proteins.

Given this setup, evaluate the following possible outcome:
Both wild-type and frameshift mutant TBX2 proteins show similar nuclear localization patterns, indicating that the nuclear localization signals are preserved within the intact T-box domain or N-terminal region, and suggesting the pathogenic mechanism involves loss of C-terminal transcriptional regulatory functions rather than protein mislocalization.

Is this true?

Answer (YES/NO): YES